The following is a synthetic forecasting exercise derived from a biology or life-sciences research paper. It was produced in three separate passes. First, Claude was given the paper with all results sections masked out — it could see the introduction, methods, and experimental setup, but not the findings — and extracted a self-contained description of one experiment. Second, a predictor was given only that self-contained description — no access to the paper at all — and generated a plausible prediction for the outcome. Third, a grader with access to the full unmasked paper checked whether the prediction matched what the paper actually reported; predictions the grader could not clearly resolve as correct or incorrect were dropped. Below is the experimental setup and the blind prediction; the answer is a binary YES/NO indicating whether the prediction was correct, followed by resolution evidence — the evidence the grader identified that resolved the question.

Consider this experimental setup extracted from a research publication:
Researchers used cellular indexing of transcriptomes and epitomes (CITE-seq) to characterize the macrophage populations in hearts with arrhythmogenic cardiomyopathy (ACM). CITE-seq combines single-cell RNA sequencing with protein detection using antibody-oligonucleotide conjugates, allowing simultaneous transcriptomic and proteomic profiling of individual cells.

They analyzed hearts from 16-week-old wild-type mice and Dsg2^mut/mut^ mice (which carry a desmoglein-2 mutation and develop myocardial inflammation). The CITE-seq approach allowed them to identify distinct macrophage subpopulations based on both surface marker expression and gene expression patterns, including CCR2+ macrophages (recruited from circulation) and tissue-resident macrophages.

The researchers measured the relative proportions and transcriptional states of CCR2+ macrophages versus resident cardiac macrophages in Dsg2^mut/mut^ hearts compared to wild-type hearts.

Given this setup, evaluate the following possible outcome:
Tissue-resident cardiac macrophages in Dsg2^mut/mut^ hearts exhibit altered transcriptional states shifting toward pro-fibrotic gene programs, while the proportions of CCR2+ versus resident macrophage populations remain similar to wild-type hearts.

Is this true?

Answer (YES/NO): NO